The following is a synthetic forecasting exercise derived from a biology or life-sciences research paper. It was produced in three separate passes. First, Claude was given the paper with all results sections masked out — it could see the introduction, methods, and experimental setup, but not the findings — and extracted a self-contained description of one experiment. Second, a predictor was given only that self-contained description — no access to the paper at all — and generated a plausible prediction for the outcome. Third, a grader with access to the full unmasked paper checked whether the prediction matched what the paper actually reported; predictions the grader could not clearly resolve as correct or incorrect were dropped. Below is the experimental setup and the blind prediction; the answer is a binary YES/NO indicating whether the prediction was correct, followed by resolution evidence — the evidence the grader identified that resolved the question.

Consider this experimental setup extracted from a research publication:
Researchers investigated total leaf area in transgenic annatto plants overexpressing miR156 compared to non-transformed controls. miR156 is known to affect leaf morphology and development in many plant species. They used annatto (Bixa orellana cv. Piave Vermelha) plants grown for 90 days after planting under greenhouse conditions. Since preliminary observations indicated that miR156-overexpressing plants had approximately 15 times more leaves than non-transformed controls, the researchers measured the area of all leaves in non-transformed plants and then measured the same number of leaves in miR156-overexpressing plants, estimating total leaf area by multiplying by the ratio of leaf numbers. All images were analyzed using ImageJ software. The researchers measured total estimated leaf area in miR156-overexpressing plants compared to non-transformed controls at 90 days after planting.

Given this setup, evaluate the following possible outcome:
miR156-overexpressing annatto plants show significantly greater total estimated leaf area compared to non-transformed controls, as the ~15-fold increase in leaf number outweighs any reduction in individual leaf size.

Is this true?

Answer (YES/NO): NO